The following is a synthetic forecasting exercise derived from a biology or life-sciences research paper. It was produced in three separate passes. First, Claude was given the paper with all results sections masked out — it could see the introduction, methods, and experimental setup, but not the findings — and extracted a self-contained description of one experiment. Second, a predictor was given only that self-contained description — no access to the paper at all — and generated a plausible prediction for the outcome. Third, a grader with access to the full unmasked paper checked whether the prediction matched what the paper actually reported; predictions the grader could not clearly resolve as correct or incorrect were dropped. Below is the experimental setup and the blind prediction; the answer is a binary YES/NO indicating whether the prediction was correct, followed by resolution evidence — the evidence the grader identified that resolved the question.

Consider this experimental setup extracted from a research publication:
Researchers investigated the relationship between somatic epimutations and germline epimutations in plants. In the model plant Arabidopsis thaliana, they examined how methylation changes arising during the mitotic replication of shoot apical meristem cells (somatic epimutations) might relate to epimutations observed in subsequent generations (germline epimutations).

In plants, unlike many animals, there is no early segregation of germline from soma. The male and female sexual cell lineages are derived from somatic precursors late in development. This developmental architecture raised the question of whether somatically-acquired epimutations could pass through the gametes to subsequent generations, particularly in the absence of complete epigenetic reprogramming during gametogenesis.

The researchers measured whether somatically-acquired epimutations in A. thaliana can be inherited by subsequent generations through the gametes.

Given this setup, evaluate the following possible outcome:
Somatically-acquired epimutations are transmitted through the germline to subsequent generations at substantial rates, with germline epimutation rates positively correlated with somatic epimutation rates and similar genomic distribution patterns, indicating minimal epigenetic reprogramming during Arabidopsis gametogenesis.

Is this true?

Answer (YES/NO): YES